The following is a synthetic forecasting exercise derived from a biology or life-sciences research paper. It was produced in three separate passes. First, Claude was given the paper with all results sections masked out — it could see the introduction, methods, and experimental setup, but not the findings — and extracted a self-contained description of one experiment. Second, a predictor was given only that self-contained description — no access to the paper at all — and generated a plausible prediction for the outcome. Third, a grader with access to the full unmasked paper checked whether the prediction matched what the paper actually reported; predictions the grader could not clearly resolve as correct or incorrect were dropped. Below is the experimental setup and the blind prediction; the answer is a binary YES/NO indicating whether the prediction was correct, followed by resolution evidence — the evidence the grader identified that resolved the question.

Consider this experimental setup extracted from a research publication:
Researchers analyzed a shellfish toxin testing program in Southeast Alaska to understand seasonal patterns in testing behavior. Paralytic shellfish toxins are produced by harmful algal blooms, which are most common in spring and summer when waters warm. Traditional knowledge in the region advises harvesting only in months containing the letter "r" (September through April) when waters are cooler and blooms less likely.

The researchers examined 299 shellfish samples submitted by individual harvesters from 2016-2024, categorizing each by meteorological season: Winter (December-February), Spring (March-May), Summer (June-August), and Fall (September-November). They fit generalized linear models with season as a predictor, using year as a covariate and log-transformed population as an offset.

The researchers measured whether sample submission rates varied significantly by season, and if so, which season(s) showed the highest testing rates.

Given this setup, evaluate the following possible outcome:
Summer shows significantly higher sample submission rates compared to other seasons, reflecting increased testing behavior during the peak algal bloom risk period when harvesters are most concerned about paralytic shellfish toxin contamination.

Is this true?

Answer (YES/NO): NO